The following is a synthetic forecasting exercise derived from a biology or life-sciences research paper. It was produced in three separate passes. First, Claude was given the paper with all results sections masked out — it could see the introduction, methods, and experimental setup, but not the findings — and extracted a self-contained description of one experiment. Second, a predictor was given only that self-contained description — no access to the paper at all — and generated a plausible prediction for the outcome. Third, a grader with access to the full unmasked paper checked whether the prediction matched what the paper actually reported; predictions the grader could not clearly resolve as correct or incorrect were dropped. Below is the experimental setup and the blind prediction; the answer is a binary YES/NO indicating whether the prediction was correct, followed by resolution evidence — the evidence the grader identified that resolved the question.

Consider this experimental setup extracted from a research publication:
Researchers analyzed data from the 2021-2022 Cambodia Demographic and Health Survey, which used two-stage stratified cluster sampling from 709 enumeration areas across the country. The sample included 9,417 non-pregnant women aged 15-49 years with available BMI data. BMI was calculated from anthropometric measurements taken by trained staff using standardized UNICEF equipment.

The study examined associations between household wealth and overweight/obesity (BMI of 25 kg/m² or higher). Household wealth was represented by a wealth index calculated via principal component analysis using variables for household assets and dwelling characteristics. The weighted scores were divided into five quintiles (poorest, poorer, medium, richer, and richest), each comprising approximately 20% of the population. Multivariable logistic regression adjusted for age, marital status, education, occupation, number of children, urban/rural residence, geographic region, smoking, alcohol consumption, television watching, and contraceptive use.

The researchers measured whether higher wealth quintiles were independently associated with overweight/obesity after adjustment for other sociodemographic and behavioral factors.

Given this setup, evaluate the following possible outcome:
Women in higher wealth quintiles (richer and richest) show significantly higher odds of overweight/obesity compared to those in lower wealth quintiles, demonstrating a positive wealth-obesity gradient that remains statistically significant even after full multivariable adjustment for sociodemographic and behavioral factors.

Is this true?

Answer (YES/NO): YES